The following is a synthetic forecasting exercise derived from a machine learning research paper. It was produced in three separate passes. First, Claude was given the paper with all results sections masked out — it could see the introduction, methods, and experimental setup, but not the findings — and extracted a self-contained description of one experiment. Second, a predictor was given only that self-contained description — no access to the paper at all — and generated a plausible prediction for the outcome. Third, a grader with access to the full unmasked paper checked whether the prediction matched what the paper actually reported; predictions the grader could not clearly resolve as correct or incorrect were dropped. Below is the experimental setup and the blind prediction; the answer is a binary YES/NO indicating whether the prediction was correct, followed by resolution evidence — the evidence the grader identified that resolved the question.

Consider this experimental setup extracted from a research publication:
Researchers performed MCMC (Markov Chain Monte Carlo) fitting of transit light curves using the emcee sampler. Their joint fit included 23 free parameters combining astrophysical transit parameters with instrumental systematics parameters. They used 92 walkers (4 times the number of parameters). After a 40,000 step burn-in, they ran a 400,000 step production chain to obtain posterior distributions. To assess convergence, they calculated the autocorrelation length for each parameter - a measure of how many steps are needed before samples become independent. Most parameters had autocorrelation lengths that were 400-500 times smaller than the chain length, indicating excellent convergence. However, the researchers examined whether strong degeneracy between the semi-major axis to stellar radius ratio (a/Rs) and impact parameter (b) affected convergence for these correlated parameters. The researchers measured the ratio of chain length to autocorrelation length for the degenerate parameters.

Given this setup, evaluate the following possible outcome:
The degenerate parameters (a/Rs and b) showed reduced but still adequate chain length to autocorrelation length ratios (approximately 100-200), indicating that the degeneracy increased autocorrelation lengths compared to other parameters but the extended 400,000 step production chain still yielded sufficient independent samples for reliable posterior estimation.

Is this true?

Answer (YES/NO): YES